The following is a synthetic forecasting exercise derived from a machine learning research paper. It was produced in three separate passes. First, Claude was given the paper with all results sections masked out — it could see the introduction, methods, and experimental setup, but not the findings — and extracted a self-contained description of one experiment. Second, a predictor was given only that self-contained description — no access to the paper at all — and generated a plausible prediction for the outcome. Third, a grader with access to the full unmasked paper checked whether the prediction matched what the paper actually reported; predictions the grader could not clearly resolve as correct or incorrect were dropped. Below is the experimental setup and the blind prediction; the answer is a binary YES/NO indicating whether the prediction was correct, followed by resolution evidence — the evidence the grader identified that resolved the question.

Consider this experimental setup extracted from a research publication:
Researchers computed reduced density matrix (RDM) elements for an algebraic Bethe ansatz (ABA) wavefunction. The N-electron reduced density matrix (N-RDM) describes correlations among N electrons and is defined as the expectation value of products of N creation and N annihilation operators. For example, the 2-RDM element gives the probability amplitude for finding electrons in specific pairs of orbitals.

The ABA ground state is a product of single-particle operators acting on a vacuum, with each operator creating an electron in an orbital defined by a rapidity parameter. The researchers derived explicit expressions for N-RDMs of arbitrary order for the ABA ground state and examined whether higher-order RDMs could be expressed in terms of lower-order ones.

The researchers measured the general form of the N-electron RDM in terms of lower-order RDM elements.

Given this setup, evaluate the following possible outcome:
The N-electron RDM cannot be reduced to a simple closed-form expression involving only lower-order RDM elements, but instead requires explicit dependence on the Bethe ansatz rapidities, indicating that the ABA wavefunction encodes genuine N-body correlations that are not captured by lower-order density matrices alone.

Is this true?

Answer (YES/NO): NO